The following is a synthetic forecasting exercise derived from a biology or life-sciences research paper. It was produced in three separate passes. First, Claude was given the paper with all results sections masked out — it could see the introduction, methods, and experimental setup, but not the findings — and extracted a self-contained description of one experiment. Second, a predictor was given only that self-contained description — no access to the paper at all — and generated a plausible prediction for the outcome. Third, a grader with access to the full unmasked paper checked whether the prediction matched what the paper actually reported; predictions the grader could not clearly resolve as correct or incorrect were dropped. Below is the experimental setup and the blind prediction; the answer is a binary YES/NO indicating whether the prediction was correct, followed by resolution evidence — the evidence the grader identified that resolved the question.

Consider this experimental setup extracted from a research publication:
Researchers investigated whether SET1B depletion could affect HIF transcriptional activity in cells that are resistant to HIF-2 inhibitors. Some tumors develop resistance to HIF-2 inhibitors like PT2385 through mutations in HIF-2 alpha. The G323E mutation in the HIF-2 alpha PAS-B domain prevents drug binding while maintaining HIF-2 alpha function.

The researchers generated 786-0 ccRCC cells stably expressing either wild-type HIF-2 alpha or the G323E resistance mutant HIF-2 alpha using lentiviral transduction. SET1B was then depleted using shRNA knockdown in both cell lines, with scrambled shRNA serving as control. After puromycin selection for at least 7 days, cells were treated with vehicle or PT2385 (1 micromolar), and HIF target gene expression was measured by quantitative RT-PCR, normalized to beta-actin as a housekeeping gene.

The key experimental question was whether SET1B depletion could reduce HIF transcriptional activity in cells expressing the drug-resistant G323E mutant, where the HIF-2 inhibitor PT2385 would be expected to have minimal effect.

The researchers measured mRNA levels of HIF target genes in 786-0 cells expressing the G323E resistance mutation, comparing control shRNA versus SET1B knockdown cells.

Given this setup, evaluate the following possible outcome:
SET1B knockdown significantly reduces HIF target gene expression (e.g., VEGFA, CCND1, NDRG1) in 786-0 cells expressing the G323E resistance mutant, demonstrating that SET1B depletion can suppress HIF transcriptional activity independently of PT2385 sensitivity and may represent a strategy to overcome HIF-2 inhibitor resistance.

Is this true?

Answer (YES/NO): YES